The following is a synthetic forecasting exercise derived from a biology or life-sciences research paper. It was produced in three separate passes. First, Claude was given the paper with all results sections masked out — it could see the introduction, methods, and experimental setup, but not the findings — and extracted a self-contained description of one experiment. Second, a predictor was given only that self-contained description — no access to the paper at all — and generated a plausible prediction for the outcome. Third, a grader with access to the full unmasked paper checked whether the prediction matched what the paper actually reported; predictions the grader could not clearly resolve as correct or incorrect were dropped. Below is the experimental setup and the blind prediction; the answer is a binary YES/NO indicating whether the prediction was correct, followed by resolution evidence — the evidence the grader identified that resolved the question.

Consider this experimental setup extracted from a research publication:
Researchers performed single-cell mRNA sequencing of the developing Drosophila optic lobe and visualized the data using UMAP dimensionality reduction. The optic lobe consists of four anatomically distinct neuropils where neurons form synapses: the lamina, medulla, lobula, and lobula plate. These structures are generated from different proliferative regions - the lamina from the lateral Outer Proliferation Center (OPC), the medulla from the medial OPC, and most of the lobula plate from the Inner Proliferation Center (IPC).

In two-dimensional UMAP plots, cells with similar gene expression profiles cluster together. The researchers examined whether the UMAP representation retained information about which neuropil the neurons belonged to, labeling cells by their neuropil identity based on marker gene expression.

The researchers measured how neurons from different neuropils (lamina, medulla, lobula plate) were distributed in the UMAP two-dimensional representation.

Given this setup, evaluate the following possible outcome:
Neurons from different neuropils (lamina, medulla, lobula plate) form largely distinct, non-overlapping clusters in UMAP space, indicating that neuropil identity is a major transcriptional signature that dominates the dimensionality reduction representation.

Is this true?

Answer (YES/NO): YES